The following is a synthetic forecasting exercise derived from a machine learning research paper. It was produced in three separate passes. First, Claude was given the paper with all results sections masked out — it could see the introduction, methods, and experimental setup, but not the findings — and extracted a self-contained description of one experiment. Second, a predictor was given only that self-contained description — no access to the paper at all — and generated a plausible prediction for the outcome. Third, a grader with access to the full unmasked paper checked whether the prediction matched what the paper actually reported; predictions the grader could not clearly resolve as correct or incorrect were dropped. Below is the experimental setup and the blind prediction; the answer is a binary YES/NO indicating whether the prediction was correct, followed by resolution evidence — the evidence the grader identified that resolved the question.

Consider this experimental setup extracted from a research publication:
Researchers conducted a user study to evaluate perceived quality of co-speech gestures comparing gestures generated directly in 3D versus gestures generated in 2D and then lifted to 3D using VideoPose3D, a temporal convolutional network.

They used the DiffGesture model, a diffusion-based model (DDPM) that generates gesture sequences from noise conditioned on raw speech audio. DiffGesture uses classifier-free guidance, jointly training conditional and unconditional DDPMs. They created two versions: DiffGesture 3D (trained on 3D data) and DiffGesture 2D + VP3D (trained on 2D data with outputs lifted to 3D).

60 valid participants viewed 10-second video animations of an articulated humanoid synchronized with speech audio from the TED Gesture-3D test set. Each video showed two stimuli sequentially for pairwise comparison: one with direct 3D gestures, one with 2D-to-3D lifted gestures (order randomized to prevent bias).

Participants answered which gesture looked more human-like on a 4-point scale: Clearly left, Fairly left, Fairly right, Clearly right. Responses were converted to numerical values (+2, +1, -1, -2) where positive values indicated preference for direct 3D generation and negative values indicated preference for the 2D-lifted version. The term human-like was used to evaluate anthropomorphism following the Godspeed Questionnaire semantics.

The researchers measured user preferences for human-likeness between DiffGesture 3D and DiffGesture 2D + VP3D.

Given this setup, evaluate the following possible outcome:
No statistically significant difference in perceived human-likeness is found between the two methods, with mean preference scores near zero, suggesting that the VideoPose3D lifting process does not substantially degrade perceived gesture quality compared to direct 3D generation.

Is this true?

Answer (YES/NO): NO